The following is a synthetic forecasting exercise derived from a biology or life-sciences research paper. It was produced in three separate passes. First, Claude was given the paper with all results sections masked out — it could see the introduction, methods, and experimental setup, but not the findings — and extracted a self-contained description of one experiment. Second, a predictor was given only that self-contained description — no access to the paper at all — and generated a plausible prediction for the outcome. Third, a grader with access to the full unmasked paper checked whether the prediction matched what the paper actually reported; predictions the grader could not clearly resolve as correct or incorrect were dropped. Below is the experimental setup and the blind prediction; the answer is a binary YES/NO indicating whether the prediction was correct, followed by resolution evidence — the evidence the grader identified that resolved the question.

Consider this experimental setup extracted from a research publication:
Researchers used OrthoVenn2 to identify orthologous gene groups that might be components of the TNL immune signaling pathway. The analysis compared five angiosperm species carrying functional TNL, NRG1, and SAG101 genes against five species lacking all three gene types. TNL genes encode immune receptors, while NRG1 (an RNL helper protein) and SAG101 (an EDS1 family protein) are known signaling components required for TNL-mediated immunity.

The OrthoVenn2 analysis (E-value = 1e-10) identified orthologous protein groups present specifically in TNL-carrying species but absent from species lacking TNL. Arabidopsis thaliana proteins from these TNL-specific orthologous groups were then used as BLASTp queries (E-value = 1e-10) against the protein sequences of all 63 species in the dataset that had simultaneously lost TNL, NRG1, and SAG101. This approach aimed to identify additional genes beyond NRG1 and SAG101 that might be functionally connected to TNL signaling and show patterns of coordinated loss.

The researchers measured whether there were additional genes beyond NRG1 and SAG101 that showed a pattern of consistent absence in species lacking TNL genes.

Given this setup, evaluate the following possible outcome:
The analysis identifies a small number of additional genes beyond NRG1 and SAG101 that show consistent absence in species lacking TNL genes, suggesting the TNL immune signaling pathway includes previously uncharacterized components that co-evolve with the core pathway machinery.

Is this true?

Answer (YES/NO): YES